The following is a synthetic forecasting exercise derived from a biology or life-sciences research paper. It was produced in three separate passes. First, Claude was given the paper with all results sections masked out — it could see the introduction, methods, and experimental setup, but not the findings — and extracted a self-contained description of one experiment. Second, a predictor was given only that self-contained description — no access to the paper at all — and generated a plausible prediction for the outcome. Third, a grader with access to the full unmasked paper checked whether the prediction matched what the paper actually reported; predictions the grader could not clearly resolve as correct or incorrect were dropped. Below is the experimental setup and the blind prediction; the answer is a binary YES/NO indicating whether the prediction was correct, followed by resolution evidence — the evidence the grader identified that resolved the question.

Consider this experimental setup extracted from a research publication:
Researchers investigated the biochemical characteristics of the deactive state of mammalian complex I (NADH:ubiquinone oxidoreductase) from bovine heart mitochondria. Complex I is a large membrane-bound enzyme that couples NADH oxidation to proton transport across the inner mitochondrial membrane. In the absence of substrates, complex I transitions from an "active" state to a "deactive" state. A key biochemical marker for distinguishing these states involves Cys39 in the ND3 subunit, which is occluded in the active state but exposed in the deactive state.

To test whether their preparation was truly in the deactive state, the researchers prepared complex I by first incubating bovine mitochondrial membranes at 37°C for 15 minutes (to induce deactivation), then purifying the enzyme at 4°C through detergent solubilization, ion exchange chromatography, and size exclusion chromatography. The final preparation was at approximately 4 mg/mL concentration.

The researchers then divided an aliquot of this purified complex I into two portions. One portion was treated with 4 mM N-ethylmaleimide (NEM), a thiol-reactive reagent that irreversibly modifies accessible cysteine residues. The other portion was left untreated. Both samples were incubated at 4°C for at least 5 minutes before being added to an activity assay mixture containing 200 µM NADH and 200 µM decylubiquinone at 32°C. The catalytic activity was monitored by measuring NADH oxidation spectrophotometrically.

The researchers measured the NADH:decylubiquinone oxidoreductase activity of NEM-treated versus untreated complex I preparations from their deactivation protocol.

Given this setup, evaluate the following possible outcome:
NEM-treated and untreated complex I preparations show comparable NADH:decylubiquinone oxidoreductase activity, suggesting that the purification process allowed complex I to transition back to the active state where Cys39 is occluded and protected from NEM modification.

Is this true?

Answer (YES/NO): NO